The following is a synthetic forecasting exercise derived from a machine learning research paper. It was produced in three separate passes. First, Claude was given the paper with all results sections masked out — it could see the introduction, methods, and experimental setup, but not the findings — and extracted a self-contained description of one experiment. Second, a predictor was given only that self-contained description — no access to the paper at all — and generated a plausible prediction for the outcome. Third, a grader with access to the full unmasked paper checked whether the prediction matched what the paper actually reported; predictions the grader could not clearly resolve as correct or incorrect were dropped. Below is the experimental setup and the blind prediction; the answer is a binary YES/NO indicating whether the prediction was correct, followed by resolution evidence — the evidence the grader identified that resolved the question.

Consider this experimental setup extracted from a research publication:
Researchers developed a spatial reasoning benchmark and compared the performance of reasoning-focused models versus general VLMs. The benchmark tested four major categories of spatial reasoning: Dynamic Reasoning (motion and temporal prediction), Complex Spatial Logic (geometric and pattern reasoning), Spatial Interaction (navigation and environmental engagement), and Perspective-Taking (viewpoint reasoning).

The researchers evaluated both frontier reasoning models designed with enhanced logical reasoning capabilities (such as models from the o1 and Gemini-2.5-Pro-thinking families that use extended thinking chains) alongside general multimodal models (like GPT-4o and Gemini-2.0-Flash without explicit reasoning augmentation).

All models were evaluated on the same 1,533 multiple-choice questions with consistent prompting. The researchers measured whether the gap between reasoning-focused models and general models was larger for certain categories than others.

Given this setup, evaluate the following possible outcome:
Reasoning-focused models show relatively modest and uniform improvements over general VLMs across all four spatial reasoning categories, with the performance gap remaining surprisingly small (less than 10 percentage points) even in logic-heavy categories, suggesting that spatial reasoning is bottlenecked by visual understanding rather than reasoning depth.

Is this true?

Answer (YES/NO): NO